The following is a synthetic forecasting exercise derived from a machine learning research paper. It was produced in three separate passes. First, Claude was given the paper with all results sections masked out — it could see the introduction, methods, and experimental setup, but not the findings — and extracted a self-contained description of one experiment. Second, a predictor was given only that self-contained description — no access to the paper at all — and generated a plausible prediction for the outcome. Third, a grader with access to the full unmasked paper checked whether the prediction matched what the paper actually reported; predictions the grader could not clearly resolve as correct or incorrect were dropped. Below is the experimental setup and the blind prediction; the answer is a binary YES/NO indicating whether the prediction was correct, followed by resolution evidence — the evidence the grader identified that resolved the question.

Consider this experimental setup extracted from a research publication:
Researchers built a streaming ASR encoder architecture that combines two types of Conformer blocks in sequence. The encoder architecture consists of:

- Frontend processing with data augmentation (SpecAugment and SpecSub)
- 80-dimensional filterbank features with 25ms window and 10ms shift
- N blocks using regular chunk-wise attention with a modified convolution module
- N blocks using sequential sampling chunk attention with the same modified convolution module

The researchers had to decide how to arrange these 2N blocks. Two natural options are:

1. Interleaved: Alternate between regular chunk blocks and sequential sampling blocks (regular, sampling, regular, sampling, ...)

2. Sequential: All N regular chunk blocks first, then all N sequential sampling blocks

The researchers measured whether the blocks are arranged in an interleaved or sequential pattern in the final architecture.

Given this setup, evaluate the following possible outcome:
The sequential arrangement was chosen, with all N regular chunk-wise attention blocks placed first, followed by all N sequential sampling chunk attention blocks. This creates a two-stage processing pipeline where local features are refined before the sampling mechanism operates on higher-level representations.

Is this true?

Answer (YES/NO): NO